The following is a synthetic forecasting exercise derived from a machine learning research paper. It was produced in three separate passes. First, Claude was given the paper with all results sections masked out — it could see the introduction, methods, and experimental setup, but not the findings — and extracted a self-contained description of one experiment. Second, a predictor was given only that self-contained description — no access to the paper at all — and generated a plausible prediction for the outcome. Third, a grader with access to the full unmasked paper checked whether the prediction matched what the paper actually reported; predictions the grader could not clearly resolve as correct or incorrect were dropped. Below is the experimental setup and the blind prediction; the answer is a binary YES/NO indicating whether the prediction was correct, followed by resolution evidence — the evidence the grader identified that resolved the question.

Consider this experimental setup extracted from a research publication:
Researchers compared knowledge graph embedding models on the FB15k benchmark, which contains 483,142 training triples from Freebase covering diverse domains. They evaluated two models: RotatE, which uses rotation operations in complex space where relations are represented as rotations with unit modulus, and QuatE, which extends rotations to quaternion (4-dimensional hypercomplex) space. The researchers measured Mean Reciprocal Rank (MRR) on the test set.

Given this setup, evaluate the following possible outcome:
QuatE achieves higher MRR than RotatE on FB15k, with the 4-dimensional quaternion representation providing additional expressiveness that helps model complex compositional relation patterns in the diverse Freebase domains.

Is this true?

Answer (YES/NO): YES